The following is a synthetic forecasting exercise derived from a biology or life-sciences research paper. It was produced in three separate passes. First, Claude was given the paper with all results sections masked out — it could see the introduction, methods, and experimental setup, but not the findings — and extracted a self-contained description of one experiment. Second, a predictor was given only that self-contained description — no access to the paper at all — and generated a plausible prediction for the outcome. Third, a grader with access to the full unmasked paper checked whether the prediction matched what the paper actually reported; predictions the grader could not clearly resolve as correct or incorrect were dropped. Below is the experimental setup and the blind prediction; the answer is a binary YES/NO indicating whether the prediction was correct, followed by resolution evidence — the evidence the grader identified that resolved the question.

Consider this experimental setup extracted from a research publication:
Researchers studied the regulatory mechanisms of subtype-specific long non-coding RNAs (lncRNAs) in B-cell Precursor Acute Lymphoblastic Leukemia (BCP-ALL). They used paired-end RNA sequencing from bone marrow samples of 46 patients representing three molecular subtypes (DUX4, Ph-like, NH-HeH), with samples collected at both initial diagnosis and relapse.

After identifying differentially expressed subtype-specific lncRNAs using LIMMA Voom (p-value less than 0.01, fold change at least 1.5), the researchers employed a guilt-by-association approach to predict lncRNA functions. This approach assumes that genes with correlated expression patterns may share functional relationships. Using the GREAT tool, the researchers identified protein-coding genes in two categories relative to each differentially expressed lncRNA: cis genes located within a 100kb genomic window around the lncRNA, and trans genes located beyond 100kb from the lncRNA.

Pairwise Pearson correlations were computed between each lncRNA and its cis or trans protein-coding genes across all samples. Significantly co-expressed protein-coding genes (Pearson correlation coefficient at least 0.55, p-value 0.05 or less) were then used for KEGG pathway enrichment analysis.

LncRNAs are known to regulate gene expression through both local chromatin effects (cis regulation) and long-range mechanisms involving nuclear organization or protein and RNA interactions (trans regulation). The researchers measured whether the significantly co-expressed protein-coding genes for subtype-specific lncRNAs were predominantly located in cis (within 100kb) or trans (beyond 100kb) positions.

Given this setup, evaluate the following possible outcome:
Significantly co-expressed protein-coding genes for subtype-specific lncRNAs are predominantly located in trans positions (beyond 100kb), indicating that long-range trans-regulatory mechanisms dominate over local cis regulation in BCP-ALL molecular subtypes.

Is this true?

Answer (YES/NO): NO